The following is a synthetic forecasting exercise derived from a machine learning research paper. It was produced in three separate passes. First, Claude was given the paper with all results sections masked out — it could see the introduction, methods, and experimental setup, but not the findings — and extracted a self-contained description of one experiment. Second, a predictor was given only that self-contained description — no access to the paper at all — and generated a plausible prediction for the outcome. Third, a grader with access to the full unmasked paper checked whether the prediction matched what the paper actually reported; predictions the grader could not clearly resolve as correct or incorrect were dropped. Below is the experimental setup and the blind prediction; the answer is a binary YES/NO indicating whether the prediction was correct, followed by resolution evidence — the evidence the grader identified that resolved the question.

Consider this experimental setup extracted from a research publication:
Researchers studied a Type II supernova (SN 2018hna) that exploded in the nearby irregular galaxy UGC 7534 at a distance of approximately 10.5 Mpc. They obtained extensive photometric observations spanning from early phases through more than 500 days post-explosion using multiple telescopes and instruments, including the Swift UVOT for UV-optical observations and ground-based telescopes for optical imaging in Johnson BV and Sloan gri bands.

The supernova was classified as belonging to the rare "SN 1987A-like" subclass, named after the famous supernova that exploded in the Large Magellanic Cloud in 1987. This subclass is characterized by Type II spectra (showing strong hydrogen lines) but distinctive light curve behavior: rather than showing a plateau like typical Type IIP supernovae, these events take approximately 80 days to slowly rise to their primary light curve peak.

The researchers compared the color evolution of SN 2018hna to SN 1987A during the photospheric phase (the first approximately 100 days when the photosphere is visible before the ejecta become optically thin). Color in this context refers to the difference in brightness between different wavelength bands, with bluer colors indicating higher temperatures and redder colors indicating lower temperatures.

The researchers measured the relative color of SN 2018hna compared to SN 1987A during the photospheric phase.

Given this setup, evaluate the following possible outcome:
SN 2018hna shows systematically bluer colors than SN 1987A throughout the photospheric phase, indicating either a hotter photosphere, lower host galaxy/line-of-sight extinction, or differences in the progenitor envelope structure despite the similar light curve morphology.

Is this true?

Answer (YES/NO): YES